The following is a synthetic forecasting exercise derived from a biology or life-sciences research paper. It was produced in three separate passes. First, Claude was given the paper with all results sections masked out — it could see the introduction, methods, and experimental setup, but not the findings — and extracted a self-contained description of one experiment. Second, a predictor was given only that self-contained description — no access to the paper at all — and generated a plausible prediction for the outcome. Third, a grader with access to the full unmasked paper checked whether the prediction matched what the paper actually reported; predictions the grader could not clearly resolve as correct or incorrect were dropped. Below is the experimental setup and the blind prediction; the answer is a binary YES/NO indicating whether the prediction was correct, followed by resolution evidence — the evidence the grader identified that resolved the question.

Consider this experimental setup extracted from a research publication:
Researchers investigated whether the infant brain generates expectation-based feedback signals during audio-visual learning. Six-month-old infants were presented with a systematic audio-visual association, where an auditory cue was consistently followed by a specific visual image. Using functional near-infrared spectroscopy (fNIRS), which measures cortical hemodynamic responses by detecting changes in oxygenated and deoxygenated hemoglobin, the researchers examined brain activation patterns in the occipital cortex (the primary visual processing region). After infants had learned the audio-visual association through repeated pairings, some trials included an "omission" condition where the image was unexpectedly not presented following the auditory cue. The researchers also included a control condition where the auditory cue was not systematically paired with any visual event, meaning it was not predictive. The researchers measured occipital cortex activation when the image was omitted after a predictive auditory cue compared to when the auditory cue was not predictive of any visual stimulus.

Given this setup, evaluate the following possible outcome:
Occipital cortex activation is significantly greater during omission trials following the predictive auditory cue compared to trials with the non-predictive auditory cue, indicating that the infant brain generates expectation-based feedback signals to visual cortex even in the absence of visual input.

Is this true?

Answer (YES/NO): YES